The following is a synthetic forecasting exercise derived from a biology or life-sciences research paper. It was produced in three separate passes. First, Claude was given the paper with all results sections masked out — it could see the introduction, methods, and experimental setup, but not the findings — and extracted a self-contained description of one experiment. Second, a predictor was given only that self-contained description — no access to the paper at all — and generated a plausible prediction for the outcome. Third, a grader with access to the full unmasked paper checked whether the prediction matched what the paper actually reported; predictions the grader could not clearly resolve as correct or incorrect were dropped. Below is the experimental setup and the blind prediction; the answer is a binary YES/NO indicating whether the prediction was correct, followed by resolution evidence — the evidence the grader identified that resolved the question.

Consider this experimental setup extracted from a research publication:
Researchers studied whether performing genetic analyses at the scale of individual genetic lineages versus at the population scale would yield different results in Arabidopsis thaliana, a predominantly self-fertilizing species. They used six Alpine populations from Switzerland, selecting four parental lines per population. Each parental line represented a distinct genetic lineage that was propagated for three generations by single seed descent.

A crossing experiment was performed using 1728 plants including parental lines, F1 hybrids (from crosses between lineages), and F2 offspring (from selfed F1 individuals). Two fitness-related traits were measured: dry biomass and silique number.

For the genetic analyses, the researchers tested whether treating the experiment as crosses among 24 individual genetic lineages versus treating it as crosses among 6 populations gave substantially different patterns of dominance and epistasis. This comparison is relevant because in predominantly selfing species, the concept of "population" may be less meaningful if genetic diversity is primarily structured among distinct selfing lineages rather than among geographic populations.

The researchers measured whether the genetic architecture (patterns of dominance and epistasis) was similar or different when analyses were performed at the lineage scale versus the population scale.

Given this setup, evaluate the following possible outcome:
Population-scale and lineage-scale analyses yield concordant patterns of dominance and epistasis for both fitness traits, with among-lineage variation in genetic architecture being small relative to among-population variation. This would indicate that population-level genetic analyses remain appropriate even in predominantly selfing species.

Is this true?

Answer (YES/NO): NO